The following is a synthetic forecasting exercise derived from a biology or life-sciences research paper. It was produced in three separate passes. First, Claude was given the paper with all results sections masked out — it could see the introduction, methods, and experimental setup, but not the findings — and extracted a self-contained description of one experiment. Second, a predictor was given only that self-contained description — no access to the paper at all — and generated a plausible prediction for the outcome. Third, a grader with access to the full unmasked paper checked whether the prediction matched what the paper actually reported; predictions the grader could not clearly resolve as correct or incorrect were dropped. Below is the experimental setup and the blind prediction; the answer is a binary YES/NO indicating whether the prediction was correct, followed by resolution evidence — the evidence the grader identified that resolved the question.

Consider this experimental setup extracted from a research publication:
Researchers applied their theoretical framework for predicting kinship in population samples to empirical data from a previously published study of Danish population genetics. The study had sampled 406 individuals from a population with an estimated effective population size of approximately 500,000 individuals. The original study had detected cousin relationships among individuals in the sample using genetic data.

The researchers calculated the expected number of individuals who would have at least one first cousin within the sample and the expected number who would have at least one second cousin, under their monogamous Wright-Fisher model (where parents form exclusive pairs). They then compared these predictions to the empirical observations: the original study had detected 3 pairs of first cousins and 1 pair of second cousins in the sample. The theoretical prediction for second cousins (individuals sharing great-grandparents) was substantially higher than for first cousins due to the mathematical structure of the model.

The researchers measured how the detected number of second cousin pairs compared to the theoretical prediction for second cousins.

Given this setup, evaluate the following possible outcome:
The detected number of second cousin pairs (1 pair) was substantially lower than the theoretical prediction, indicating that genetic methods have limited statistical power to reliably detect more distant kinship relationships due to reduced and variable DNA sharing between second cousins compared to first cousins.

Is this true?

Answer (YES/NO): YES